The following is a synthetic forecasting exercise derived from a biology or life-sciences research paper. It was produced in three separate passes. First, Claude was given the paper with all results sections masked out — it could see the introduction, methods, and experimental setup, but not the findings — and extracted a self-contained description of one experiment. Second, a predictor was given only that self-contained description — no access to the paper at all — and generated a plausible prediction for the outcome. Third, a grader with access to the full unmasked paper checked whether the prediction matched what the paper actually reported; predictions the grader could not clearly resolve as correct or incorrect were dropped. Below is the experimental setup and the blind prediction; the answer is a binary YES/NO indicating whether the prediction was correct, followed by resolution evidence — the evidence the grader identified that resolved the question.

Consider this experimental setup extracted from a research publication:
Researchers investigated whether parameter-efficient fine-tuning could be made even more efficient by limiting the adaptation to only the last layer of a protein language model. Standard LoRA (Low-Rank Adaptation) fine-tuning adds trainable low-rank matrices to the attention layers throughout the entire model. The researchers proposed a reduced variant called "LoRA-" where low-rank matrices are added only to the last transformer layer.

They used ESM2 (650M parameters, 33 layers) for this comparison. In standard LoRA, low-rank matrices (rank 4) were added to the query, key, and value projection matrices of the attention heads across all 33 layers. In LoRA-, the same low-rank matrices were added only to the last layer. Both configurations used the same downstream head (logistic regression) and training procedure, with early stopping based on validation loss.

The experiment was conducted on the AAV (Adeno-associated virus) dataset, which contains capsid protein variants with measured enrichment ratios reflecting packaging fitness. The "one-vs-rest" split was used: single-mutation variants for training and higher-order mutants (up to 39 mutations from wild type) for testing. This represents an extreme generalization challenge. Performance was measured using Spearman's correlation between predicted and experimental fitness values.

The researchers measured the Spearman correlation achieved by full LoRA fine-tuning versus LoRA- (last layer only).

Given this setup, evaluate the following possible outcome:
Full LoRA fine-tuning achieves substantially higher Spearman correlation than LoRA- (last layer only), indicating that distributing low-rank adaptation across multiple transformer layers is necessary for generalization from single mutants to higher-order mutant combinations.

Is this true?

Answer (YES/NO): NO